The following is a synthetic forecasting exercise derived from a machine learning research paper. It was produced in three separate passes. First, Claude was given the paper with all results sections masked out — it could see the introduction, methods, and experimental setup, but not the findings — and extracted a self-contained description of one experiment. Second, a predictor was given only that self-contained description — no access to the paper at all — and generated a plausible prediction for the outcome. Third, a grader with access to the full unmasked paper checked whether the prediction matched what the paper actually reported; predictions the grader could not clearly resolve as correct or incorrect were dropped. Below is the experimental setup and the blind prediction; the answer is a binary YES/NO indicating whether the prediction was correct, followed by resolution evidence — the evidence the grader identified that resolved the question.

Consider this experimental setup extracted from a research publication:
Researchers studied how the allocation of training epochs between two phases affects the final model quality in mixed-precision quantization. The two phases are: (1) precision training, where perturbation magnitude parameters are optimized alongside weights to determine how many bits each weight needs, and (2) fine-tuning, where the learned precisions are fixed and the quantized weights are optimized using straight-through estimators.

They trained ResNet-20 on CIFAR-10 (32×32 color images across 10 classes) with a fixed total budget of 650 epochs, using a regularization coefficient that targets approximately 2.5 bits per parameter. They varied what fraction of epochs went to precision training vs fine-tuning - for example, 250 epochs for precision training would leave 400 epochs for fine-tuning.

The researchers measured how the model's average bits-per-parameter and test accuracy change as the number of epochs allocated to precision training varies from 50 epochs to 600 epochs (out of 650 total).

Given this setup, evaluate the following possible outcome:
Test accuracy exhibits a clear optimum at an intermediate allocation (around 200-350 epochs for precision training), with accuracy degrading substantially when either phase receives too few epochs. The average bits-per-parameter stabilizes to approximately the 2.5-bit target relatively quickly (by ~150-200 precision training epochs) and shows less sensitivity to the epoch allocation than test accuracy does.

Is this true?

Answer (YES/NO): NO